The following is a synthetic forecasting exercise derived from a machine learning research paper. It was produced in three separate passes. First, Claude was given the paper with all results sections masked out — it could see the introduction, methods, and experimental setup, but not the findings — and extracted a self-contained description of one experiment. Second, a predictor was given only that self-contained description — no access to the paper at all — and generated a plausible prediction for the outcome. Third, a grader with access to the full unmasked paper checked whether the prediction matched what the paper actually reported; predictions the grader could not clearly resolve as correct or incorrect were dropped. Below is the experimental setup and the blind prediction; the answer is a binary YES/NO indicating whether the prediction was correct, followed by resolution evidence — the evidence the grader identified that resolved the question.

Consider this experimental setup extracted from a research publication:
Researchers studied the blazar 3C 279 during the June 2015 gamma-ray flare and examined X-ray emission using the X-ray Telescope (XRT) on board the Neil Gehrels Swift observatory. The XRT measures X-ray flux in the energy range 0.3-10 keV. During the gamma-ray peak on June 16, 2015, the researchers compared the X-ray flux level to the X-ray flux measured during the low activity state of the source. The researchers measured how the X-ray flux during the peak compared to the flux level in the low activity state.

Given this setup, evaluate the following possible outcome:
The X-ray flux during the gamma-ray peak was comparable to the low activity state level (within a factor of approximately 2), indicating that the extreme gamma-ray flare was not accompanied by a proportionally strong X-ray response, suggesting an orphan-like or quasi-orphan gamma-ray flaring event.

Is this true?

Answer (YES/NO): NO